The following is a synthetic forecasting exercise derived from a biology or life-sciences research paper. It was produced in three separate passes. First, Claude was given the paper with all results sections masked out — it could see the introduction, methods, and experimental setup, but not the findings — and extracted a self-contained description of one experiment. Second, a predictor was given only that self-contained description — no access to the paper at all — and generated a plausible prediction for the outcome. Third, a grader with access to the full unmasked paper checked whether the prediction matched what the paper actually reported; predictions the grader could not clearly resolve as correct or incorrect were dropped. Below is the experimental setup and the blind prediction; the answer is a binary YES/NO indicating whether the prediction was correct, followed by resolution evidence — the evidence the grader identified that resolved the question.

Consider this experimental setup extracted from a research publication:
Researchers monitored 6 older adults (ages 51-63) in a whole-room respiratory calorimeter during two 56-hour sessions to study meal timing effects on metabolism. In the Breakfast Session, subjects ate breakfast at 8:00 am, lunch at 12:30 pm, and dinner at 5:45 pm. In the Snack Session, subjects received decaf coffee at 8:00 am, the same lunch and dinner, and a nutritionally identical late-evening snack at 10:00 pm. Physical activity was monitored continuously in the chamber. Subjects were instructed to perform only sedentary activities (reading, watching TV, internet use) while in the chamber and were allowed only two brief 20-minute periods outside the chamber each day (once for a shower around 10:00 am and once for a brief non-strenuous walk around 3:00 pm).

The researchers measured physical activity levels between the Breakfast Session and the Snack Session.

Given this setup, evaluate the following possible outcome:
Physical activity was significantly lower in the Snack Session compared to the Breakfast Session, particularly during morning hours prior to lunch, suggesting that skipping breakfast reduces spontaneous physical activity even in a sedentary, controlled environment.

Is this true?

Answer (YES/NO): NO